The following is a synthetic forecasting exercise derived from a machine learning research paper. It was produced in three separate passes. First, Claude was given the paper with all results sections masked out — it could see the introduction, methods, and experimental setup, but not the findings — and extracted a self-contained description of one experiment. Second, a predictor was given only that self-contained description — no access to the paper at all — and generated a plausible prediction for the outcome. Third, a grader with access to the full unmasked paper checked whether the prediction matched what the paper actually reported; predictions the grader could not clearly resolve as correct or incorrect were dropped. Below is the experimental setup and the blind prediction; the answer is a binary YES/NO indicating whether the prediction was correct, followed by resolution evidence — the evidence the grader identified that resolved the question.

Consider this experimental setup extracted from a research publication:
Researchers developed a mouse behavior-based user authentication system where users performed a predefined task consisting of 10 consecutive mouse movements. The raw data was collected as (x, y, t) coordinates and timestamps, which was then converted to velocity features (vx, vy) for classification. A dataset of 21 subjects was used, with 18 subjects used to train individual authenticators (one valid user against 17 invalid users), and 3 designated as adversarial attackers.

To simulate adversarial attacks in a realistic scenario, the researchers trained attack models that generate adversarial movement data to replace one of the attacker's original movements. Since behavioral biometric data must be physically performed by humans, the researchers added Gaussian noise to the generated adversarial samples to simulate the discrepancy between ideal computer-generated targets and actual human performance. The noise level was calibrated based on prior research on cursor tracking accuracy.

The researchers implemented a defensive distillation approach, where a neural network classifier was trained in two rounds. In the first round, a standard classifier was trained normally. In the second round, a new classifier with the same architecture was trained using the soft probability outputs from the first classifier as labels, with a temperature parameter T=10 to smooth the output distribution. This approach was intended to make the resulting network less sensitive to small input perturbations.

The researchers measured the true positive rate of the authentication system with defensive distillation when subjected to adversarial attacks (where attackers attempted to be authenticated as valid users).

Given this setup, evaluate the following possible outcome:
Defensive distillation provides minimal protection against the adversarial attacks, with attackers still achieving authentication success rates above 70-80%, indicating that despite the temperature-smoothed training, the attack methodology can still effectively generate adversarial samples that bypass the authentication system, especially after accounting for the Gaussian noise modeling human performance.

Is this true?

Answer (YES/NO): NO